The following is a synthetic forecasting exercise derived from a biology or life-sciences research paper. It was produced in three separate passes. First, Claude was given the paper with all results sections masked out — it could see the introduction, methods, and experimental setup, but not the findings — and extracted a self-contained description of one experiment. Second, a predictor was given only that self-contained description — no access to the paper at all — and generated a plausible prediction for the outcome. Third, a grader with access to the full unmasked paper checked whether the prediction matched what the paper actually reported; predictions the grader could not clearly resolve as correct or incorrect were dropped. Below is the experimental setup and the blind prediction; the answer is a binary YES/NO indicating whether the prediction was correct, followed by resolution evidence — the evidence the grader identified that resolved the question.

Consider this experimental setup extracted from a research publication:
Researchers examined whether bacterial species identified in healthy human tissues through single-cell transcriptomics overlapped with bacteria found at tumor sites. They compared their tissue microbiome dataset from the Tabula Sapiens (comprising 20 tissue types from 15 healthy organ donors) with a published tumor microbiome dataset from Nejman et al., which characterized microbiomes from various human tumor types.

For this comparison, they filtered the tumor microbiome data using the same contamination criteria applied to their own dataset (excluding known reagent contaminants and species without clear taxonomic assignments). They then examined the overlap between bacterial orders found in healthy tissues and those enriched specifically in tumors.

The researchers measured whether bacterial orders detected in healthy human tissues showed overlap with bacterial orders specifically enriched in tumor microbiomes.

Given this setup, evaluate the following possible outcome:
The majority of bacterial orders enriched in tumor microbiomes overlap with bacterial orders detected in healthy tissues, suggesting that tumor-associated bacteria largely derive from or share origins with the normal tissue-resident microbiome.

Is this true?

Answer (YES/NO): YES